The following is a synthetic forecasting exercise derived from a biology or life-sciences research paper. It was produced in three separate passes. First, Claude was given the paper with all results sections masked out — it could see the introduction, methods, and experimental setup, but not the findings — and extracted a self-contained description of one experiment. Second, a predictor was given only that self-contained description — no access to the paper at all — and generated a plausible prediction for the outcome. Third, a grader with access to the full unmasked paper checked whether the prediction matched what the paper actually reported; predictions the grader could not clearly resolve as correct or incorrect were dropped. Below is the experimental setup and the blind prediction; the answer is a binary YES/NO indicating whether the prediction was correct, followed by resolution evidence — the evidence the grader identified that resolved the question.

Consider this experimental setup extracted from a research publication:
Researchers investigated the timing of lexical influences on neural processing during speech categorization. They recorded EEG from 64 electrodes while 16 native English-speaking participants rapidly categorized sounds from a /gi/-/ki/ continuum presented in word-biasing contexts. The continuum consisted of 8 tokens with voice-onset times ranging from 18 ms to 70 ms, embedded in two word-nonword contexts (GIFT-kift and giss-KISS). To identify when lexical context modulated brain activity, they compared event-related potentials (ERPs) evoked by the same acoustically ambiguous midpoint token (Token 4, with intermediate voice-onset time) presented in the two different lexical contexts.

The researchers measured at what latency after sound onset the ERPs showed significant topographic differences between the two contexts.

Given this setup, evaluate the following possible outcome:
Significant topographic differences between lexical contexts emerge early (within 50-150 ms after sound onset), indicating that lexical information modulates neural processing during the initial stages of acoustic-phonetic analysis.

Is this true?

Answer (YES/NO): NO